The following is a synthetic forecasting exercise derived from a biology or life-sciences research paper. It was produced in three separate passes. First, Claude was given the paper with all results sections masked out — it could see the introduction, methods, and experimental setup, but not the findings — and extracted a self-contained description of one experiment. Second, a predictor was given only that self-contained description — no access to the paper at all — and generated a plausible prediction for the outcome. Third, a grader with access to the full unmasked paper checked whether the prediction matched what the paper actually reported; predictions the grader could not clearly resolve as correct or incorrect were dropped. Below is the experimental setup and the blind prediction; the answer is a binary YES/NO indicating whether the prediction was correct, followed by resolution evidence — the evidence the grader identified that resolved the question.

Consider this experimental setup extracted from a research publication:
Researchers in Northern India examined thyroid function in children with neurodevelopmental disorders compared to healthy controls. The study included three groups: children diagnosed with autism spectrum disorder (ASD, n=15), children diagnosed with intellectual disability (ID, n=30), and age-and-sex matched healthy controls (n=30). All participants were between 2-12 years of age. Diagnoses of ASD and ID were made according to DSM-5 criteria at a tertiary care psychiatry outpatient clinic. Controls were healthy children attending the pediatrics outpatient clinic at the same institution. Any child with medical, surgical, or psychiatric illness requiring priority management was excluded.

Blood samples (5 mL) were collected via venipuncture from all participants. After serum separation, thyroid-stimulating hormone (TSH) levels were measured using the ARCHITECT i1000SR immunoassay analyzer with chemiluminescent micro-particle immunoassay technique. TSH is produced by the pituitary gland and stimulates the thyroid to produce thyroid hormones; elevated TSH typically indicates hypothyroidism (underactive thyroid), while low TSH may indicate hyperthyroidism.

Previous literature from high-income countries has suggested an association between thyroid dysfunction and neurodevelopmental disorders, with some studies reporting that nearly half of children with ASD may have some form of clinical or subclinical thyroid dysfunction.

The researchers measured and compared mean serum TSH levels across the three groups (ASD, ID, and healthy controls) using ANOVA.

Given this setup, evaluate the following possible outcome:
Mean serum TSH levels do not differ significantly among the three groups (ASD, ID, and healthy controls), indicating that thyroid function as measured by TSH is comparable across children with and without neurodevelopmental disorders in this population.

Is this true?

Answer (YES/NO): YES